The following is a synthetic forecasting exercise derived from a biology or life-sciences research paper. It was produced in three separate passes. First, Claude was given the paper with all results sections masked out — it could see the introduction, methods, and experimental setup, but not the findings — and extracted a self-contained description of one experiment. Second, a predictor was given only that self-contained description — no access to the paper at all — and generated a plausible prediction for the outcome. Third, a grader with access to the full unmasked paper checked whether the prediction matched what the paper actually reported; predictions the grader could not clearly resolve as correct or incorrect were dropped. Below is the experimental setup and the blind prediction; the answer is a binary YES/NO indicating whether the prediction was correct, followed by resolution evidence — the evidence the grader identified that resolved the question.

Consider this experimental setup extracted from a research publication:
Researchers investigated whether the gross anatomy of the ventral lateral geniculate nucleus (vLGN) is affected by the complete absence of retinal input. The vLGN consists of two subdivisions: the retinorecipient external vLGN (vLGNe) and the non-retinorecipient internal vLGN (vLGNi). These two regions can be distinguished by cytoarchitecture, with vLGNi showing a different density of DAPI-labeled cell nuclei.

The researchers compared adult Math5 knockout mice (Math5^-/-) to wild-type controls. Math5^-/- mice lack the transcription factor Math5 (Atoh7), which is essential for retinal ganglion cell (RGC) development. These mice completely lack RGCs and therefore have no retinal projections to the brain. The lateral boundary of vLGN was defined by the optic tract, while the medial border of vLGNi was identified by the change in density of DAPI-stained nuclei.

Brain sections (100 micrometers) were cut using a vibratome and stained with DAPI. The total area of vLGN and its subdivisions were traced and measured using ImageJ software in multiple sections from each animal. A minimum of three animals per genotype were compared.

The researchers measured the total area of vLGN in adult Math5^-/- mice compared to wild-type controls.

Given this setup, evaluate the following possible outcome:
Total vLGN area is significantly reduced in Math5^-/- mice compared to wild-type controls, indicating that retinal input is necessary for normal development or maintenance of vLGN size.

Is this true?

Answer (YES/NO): YES